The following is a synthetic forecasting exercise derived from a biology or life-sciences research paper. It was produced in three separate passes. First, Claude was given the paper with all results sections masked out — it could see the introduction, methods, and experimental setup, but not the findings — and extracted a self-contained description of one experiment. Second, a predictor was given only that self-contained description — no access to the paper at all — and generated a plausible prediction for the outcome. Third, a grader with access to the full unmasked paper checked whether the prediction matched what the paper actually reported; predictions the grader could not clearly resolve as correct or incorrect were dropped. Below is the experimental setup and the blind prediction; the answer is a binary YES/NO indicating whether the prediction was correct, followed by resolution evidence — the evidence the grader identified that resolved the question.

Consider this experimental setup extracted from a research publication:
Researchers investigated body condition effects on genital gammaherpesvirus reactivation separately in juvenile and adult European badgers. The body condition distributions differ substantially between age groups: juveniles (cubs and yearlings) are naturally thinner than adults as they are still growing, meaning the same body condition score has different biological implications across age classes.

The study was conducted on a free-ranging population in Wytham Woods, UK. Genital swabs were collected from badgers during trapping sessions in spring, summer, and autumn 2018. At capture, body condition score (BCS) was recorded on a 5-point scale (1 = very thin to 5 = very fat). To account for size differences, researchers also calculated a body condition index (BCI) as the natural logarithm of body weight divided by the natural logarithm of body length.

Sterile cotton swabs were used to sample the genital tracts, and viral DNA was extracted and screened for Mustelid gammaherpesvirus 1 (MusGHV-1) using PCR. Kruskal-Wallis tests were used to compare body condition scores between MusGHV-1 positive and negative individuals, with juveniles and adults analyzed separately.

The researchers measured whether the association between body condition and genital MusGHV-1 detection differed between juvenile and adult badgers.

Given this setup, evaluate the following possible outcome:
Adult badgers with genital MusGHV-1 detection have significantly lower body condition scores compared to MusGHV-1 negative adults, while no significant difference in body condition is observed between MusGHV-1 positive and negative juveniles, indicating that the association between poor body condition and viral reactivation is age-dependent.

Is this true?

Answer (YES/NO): NO